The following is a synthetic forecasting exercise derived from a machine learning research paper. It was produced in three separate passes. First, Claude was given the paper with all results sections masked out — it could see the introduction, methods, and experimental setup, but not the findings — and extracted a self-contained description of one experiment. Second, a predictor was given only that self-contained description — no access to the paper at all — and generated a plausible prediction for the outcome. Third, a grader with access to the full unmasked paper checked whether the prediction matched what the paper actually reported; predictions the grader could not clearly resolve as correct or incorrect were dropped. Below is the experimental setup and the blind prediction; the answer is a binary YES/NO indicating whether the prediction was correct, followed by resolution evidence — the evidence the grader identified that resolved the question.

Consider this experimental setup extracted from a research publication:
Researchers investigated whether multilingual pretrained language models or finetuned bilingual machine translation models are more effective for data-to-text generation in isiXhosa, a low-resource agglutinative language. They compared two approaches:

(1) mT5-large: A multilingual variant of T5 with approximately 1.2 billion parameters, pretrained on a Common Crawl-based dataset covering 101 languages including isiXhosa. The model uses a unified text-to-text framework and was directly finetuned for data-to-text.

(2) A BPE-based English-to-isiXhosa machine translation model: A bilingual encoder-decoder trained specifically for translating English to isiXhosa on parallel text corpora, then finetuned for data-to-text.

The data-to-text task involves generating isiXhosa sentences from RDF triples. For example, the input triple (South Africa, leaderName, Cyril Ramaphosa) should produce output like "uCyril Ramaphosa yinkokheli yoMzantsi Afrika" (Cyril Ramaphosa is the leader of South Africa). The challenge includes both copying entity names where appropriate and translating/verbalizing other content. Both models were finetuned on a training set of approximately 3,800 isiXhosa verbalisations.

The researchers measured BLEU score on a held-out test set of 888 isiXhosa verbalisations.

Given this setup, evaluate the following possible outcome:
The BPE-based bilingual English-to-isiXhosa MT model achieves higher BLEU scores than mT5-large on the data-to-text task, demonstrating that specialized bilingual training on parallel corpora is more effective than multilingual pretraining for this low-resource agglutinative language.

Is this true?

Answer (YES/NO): YES